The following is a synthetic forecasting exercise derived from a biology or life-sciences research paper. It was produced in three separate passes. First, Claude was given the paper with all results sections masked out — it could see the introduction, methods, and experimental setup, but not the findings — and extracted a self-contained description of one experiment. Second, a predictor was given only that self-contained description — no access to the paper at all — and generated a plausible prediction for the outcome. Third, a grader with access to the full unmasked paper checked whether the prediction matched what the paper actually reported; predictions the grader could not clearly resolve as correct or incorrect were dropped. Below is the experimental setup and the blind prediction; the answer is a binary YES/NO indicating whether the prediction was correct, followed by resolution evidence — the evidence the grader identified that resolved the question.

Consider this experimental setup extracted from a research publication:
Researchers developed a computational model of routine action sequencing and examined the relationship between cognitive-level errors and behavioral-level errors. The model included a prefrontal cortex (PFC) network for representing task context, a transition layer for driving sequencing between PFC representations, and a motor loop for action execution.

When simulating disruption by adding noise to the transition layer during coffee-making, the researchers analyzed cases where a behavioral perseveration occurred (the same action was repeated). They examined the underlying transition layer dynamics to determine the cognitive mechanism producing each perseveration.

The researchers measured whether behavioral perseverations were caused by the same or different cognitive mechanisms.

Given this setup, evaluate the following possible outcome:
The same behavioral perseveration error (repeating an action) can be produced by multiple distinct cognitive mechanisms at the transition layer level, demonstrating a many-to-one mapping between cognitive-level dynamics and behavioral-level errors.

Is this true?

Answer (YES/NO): YES